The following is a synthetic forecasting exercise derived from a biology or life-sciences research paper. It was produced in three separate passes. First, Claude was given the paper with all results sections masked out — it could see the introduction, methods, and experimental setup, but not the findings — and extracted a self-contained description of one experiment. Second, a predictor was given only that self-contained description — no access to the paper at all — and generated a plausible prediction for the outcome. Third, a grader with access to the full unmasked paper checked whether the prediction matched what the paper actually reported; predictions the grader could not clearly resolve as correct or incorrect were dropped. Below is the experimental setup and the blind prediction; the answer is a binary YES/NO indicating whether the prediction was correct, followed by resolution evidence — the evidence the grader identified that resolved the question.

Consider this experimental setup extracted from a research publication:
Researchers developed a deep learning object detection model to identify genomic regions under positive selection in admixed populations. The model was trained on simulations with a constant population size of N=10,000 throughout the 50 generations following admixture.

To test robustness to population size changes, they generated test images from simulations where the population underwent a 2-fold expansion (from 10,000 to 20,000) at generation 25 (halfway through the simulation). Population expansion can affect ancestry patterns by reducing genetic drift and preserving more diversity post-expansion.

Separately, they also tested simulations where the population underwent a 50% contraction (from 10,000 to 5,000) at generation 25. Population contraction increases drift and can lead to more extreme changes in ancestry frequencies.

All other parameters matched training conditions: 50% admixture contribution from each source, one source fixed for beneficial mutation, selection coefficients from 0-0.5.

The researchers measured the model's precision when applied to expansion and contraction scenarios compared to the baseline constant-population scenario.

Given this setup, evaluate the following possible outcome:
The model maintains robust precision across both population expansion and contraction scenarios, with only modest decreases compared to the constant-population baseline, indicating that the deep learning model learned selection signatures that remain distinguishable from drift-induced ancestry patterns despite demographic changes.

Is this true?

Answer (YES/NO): YES